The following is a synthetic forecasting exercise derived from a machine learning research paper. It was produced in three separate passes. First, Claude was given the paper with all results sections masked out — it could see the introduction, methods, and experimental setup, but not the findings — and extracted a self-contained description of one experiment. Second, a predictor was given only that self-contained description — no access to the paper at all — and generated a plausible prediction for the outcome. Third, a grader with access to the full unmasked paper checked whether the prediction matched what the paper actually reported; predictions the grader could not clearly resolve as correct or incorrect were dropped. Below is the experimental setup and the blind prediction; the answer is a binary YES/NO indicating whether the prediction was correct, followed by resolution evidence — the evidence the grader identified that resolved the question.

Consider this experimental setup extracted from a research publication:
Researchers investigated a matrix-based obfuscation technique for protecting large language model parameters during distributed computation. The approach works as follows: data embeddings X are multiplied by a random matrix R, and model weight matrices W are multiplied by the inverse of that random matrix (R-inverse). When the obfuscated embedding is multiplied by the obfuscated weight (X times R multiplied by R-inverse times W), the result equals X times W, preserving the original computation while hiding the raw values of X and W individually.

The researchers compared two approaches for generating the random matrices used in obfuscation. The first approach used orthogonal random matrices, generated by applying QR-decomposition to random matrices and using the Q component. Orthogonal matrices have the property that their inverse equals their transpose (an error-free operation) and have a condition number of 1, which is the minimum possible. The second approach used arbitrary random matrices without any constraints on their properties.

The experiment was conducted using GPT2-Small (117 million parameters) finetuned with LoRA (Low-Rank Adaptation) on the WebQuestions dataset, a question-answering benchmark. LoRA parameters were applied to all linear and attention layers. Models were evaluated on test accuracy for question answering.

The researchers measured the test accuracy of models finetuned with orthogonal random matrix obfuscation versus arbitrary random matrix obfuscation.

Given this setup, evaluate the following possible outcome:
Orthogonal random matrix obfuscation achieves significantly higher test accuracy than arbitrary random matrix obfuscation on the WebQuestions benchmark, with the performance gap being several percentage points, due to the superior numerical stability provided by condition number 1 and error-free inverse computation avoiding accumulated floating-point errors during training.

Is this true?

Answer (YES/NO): YES